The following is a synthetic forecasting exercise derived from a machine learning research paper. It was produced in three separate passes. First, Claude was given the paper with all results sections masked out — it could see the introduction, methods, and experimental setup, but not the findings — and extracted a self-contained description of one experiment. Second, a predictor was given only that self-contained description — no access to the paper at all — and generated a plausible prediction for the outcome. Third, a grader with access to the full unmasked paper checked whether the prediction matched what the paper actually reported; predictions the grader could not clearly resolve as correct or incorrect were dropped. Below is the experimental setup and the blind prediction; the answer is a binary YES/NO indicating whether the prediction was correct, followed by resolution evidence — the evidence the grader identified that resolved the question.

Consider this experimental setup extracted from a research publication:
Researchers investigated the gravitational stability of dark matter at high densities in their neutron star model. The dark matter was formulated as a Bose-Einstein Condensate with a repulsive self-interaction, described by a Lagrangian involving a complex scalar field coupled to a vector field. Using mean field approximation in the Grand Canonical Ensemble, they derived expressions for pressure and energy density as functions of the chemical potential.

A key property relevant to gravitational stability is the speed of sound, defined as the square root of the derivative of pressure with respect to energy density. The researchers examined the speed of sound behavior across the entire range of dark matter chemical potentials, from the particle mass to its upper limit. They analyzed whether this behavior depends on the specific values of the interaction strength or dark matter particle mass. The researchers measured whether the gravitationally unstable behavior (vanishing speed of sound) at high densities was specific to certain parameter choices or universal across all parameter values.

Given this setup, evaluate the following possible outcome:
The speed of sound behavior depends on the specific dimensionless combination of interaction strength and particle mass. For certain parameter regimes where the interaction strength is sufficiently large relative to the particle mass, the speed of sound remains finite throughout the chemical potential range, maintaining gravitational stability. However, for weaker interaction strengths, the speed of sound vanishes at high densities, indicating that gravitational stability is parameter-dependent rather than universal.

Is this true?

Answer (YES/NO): NO